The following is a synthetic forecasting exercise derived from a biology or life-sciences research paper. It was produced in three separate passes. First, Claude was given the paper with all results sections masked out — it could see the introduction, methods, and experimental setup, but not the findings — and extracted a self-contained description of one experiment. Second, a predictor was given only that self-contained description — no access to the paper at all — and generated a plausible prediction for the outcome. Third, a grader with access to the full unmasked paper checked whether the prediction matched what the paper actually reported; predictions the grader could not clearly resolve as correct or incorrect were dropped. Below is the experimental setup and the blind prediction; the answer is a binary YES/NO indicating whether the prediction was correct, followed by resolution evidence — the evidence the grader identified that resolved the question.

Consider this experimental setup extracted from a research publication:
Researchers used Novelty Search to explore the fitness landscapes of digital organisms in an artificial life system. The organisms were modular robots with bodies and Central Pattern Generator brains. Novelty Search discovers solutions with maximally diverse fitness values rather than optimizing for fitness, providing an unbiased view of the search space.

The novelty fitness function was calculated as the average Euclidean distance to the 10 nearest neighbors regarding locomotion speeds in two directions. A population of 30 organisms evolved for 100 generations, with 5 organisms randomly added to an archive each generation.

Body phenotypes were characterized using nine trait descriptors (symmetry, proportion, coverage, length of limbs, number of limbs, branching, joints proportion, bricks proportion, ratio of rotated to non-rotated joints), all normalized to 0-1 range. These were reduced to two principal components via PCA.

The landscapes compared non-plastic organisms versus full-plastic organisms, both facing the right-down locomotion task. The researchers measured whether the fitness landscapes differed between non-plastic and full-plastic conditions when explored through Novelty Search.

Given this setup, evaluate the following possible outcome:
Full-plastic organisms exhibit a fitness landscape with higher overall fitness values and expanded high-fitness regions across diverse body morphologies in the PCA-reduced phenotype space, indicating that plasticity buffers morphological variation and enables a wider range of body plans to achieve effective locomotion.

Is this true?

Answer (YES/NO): NO